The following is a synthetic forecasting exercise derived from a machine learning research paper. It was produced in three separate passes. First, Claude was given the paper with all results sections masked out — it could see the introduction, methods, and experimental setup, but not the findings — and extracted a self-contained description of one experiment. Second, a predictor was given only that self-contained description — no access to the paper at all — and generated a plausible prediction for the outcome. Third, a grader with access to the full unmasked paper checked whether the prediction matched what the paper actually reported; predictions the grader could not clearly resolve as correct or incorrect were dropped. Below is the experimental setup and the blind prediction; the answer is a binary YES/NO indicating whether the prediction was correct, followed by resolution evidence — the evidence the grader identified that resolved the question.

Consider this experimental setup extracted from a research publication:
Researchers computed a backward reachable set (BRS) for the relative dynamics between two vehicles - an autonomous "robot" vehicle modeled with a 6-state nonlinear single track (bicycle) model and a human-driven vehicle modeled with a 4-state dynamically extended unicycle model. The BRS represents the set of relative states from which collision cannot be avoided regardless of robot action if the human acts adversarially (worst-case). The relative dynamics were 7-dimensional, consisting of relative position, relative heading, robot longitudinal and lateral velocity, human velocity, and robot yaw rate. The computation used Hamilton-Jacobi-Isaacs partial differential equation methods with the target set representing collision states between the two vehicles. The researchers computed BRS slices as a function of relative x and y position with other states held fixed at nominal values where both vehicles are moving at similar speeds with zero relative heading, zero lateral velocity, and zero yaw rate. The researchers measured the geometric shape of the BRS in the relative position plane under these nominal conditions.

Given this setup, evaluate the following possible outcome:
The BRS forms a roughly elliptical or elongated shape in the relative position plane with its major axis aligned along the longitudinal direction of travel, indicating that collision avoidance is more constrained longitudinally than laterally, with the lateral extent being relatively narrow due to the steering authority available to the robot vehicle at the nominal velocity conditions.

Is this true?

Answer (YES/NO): NO